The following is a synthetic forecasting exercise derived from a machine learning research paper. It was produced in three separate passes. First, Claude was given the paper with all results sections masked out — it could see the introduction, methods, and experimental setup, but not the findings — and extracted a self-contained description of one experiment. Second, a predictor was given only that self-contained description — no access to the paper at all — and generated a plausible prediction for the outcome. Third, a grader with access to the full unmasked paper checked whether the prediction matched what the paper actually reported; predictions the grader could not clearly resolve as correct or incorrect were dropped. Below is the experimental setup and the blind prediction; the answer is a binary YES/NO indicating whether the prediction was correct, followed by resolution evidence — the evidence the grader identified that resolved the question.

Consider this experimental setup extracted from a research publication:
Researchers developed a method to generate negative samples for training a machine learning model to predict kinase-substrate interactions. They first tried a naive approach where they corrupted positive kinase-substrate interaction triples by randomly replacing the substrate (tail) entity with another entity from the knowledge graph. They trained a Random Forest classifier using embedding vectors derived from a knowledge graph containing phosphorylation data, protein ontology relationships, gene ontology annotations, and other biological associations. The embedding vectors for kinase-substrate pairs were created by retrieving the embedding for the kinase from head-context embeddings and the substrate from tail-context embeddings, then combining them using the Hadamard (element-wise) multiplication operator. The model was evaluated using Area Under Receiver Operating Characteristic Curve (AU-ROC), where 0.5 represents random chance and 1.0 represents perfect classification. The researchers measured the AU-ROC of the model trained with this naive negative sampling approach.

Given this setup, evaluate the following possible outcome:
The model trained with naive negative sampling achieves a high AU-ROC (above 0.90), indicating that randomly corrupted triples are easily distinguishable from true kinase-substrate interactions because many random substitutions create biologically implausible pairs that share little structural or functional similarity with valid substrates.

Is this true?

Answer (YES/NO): NO